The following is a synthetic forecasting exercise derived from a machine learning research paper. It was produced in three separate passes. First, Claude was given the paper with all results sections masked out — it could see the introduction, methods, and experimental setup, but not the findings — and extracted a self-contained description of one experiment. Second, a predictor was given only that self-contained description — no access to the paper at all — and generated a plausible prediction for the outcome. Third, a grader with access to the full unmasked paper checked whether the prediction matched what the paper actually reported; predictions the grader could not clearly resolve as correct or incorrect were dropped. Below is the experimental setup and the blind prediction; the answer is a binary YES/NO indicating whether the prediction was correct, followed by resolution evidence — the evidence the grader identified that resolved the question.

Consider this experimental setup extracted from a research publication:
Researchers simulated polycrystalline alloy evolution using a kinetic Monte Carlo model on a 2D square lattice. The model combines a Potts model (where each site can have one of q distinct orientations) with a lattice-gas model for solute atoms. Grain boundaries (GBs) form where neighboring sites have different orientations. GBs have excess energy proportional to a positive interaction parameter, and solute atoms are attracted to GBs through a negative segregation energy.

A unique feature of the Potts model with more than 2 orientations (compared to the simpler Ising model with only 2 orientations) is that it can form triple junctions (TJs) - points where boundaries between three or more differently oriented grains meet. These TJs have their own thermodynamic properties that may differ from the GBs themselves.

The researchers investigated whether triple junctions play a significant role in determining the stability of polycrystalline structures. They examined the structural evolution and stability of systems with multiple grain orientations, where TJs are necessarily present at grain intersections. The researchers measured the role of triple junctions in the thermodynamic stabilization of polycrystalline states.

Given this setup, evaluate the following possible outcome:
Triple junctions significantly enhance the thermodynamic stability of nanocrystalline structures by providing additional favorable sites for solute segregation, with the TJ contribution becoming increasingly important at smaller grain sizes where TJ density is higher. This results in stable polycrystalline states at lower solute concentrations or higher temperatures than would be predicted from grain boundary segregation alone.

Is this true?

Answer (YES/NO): NO